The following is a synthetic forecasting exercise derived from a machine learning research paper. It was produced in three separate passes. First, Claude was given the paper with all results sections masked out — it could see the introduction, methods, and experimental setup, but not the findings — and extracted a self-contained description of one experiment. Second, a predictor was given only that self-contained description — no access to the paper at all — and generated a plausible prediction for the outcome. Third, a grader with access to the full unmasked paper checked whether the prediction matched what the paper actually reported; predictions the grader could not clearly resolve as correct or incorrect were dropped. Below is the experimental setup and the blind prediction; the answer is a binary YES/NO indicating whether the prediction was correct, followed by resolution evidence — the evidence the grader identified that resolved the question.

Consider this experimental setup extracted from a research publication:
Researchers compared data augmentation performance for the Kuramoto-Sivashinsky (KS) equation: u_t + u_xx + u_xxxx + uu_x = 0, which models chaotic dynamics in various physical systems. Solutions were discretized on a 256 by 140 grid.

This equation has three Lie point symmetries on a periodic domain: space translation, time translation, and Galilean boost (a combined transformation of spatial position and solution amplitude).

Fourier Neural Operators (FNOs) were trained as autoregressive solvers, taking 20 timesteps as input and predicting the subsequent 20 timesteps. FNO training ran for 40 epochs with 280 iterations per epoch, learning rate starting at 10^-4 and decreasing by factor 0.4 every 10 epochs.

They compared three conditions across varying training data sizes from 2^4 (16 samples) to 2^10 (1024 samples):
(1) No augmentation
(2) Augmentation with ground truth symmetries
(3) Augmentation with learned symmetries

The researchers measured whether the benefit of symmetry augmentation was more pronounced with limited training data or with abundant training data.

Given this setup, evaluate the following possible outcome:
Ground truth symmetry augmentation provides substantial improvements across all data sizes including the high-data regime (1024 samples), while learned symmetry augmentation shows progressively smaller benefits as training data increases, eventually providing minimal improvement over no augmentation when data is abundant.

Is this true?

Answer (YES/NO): NO